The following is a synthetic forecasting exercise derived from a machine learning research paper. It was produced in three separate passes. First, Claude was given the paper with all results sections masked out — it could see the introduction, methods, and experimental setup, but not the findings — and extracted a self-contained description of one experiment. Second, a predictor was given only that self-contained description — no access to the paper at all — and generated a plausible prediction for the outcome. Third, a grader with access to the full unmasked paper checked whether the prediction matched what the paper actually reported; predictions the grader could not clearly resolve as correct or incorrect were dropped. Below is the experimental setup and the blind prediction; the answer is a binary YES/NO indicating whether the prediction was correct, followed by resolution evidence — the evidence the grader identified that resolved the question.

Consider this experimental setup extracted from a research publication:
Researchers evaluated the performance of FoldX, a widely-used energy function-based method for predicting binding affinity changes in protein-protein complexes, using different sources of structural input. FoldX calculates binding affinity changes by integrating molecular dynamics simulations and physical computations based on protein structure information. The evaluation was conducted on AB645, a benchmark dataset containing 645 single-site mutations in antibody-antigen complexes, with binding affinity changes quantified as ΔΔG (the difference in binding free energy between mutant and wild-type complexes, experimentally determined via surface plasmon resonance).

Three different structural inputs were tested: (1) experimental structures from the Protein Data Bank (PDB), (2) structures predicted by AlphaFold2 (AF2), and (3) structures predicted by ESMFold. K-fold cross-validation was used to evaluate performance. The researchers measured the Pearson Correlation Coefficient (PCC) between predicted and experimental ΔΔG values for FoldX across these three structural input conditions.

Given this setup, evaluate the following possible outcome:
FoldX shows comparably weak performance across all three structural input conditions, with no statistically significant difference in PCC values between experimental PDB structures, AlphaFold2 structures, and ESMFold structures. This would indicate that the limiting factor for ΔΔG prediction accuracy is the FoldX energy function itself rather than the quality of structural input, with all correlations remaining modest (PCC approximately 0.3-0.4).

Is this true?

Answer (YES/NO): NO